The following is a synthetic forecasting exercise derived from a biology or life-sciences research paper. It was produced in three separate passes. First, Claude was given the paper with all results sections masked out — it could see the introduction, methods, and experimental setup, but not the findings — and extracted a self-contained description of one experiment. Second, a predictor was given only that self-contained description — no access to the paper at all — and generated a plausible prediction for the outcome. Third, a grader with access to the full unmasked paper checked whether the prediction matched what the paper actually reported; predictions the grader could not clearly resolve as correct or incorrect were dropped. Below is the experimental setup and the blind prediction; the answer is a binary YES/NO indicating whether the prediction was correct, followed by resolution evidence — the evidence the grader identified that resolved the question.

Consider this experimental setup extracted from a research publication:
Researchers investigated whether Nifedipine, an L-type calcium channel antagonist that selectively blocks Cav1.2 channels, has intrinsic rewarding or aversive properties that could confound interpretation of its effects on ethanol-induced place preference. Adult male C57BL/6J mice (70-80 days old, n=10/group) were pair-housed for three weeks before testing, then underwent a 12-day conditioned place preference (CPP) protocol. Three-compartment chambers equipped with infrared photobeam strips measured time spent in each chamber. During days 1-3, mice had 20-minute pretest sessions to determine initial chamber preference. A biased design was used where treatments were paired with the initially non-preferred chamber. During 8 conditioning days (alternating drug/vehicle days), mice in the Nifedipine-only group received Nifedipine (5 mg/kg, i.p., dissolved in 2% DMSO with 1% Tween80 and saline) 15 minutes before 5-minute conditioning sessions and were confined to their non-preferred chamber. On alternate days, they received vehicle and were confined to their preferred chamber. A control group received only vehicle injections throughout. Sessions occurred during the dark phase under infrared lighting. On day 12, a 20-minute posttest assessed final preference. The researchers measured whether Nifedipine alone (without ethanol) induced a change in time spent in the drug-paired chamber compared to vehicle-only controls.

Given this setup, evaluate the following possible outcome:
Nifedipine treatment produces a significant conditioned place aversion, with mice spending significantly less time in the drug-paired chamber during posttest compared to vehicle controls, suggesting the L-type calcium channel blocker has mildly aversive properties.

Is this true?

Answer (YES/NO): NO